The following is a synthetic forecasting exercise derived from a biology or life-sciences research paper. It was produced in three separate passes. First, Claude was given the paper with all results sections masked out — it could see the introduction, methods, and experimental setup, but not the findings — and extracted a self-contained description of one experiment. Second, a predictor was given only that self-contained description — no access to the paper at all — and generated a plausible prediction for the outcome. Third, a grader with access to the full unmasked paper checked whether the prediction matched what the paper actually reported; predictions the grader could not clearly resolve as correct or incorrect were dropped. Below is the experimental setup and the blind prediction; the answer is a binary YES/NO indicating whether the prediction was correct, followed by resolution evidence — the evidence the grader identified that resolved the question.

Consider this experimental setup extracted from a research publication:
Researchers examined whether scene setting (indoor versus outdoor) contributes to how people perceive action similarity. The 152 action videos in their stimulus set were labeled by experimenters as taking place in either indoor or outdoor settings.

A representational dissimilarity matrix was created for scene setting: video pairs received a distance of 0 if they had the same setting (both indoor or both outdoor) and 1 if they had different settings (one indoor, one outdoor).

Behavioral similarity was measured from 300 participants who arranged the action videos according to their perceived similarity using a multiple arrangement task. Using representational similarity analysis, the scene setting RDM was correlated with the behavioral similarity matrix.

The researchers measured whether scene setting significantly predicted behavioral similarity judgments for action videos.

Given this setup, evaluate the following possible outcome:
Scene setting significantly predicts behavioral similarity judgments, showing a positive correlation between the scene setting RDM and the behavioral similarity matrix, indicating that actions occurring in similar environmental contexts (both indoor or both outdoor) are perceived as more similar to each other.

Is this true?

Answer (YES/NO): YES